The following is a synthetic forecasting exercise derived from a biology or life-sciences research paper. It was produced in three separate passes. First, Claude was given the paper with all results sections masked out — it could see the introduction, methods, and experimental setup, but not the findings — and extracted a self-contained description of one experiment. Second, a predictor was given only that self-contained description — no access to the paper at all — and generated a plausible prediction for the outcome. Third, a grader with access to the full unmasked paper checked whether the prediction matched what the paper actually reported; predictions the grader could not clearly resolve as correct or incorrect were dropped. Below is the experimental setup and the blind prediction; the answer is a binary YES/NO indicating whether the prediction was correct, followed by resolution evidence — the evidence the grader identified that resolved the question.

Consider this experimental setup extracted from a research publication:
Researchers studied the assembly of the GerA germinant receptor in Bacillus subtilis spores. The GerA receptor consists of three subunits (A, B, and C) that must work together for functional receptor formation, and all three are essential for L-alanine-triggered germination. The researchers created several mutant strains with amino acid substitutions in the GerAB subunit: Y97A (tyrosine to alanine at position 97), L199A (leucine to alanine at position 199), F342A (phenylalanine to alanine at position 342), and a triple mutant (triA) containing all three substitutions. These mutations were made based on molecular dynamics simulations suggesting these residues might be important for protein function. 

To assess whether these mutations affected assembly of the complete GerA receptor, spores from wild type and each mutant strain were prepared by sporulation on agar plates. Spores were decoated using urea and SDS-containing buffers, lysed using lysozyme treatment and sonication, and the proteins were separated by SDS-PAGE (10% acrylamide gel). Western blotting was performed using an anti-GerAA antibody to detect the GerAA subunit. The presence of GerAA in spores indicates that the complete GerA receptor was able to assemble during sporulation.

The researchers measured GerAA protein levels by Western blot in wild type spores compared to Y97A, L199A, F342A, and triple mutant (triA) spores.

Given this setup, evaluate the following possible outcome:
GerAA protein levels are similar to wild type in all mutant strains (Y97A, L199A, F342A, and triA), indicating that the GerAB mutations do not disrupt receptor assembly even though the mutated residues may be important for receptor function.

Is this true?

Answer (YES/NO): NO